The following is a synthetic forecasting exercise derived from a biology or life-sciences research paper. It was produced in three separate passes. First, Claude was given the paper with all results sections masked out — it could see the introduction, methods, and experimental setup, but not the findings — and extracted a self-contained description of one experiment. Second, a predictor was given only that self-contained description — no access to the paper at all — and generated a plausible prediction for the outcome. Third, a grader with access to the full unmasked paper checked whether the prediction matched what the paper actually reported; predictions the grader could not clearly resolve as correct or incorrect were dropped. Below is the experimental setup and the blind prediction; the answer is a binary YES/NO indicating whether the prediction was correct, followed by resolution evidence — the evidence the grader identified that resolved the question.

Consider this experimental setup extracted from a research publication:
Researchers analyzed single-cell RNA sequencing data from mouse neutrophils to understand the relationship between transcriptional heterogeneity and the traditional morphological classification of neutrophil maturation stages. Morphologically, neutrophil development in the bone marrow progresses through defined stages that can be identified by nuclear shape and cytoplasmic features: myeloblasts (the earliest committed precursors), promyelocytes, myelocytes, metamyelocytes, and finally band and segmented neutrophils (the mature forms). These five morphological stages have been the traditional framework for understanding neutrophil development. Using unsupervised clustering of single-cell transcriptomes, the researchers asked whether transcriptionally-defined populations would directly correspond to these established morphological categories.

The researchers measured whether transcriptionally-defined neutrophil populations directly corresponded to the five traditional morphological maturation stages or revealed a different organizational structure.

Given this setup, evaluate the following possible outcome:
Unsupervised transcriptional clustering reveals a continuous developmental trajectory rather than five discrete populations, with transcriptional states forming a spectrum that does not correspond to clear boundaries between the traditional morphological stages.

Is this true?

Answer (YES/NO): NO